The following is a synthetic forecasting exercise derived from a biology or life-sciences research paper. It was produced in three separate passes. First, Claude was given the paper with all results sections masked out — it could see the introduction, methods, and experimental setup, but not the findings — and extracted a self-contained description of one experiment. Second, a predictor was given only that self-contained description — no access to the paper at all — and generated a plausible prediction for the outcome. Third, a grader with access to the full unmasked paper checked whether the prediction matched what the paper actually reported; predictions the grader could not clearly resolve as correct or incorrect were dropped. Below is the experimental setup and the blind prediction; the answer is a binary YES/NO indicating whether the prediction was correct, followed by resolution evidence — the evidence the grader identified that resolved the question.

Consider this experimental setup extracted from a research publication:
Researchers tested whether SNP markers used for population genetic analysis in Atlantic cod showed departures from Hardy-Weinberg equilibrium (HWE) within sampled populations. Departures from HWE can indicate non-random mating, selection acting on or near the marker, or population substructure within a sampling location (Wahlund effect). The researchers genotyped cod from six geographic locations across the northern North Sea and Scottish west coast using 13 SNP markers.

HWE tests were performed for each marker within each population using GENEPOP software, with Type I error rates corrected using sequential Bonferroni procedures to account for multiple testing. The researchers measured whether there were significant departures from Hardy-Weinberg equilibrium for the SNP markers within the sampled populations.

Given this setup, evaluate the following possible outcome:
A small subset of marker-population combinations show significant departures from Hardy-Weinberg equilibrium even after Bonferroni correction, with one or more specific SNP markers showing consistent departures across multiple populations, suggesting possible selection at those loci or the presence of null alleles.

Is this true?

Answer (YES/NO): NO